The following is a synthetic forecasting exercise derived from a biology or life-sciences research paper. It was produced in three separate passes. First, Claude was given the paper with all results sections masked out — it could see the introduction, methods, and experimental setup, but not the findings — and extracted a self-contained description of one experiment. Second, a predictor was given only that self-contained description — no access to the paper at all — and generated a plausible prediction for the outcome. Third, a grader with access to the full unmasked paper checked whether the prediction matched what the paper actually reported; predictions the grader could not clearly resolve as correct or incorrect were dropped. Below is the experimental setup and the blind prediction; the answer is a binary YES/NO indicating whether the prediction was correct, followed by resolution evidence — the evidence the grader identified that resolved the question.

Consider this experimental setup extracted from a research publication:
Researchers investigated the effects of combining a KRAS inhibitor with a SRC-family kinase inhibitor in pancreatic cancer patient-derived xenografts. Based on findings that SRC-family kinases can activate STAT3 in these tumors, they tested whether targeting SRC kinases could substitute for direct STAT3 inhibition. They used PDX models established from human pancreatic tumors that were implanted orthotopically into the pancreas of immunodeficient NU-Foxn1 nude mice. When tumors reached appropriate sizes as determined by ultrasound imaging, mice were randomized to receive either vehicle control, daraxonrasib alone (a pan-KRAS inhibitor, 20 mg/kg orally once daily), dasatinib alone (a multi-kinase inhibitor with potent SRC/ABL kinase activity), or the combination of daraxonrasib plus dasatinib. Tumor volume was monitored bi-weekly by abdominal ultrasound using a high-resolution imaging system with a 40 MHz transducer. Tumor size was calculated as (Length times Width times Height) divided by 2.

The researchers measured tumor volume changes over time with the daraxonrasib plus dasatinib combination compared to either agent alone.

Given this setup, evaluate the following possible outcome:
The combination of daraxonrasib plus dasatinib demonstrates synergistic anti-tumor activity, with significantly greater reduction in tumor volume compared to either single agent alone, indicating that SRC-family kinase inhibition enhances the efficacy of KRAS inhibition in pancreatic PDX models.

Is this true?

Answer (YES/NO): NO